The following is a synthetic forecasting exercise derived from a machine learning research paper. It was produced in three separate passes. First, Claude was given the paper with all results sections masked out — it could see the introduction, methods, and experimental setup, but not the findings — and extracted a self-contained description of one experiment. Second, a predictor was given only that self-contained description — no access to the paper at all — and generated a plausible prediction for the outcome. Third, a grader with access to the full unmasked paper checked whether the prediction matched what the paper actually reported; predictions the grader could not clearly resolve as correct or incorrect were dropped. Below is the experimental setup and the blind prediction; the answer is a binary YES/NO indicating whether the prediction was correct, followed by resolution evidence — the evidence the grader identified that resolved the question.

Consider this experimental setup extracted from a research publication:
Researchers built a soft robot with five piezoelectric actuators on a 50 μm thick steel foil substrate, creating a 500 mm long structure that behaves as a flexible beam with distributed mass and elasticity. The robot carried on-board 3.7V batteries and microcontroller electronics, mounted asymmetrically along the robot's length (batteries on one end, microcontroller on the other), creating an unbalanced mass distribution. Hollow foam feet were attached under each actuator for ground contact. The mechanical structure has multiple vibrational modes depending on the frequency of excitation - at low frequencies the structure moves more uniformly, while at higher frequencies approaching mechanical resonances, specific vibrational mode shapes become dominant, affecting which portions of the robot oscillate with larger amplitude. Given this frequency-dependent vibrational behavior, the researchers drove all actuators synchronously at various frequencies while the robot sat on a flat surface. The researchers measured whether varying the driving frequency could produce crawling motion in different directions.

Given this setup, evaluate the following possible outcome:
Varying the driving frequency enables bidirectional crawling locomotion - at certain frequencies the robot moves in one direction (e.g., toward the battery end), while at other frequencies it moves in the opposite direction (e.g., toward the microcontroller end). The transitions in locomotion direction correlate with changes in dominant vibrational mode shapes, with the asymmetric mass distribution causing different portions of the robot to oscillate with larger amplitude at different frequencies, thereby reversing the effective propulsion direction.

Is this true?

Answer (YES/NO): YES